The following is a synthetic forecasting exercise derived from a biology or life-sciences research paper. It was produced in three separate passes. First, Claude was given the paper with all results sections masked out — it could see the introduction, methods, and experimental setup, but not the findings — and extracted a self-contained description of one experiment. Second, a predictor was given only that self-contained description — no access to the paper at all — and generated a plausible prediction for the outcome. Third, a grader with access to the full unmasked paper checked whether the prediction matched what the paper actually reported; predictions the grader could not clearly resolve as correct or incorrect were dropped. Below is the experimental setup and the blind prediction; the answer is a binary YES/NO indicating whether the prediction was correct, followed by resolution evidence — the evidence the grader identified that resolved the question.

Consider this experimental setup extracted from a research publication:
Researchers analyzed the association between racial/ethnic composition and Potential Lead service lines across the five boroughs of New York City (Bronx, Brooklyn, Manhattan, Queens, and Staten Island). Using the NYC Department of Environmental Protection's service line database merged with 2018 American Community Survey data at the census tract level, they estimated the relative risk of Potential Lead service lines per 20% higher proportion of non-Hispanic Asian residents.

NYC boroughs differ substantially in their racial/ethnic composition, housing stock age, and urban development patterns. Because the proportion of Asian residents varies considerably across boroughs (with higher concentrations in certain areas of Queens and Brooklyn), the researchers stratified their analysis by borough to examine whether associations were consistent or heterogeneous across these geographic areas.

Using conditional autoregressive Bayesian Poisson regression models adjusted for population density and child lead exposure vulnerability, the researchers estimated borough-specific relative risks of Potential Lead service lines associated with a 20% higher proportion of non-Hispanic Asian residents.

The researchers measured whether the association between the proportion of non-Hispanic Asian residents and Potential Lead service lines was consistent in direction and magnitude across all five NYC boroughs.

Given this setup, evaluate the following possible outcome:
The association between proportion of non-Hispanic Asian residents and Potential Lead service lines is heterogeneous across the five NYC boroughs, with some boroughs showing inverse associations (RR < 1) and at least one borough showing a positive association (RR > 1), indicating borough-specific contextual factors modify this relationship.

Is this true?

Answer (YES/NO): NO